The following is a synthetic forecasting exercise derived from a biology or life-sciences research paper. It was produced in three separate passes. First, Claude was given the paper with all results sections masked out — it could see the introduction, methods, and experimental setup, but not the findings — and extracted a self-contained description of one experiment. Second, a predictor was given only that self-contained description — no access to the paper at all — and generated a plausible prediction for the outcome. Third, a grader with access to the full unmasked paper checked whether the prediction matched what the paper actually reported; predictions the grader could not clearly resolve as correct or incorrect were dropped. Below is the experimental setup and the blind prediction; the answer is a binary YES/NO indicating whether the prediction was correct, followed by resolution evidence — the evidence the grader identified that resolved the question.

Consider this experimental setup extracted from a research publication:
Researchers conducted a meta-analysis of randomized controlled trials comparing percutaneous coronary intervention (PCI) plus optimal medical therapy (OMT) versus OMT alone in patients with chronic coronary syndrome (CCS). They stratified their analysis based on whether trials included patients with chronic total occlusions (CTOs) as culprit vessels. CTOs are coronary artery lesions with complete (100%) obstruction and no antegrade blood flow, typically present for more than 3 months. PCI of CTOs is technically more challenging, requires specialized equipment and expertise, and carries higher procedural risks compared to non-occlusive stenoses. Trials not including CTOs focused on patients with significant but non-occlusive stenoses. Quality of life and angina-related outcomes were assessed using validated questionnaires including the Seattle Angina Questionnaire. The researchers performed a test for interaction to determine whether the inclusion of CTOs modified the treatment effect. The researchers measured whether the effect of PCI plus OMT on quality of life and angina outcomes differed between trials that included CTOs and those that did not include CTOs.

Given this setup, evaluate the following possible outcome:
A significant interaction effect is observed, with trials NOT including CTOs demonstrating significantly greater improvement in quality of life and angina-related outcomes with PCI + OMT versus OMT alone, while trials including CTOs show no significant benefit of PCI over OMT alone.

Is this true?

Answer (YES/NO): NO